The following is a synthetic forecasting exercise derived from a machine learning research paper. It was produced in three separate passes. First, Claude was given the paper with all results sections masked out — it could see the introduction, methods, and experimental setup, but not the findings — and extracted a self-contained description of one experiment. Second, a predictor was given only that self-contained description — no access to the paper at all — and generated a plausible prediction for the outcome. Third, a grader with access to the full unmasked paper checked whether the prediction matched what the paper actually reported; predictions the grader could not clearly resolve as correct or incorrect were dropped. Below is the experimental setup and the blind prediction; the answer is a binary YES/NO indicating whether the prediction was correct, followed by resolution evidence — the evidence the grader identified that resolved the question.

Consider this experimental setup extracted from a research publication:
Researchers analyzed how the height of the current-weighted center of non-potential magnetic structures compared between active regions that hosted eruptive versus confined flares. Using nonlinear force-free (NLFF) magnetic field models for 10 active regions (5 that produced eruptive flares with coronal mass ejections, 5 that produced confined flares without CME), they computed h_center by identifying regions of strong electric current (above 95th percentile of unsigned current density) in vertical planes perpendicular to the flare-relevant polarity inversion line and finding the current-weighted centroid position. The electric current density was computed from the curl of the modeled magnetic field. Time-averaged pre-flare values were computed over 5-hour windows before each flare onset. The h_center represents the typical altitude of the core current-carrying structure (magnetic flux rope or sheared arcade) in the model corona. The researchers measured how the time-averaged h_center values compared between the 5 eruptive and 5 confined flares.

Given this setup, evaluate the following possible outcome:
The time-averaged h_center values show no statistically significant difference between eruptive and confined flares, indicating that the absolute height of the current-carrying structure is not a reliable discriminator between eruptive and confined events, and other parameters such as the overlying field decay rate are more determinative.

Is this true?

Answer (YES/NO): YES